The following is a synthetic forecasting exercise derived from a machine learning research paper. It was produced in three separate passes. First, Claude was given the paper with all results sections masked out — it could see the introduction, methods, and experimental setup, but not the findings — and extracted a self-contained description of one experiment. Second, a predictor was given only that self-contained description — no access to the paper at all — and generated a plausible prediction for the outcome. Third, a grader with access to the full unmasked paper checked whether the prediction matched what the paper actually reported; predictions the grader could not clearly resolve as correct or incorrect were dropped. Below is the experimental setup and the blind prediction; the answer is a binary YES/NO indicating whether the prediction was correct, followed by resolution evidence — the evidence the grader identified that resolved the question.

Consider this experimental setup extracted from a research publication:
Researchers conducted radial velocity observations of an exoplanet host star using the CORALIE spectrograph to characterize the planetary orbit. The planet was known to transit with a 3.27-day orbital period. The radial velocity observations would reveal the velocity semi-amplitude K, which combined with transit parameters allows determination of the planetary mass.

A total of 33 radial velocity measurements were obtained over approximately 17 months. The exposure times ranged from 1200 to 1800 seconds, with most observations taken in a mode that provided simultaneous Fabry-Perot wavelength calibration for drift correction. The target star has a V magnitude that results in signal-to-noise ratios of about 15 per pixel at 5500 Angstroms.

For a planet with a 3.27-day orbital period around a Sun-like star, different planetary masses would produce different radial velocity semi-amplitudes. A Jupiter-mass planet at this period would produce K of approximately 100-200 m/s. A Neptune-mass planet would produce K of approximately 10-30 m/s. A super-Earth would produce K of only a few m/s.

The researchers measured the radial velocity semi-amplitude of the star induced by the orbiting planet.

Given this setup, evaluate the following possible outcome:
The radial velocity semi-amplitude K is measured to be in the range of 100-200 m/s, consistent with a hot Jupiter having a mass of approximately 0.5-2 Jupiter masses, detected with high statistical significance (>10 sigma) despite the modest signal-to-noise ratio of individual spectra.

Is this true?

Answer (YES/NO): YES